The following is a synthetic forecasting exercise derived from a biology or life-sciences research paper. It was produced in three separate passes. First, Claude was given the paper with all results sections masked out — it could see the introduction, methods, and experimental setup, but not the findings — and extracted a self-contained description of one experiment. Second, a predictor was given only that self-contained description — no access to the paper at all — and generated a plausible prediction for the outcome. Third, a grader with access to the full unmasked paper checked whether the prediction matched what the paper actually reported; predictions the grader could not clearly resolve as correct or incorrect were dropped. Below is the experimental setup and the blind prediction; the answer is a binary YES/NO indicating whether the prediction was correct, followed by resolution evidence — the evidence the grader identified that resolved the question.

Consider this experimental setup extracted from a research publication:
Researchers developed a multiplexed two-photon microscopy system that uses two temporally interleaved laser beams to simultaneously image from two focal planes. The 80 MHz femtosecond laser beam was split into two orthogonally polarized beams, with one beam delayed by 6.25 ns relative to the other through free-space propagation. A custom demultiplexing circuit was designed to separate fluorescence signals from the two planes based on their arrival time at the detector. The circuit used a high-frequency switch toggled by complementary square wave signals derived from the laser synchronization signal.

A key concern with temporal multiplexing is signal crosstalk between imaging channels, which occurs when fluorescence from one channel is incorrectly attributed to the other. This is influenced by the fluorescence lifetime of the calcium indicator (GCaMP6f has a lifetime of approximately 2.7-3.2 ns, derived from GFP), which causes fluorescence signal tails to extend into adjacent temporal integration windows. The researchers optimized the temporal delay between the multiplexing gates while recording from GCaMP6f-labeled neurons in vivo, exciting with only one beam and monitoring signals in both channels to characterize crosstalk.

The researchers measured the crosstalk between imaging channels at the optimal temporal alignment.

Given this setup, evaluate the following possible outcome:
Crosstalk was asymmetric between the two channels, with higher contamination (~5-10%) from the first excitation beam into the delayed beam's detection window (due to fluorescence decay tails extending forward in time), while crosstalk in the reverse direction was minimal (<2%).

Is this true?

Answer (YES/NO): NO